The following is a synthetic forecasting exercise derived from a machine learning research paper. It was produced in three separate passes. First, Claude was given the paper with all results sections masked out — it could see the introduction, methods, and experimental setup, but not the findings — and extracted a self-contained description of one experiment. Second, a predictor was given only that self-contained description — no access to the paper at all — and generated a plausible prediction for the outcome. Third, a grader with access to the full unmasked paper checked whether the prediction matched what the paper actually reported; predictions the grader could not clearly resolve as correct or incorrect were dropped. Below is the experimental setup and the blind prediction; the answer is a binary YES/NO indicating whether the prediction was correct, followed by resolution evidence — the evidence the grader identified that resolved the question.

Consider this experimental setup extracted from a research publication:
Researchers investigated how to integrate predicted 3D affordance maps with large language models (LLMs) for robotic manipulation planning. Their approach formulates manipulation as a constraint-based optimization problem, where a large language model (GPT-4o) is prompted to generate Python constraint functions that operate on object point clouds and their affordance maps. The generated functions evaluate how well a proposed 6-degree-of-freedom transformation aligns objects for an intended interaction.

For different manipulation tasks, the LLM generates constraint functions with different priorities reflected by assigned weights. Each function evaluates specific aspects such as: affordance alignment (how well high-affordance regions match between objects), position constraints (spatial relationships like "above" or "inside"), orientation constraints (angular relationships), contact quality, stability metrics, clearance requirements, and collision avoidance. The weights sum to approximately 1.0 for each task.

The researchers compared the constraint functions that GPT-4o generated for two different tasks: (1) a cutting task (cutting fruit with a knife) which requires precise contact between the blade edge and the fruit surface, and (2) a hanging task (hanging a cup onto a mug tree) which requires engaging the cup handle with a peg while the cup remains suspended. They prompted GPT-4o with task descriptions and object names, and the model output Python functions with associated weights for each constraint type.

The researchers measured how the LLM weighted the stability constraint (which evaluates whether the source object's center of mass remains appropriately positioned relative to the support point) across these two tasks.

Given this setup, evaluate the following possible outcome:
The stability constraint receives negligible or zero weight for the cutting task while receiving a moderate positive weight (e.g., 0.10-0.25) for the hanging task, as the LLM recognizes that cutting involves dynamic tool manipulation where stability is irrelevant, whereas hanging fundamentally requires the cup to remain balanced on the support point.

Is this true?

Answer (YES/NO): NO